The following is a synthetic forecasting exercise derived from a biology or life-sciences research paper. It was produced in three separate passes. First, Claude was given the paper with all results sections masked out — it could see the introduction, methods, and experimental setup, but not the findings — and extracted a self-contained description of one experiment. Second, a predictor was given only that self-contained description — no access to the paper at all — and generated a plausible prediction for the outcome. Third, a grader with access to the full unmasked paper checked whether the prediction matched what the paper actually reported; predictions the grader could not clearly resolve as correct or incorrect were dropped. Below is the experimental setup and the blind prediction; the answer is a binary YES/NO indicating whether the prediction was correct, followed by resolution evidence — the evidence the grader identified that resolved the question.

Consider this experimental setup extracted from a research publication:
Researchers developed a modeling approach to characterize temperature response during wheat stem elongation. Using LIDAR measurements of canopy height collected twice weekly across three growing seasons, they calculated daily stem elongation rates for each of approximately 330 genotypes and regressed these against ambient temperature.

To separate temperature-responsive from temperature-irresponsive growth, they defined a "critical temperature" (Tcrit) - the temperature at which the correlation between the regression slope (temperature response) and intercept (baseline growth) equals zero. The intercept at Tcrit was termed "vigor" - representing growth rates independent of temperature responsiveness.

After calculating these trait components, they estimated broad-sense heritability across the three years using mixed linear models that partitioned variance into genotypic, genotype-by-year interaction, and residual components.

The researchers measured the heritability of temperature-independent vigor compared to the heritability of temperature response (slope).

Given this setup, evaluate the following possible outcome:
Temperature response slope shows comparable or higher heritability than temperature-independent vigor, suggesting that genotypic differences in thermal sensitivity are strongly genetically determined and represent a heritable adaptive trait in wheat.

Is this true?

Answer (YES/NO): YES